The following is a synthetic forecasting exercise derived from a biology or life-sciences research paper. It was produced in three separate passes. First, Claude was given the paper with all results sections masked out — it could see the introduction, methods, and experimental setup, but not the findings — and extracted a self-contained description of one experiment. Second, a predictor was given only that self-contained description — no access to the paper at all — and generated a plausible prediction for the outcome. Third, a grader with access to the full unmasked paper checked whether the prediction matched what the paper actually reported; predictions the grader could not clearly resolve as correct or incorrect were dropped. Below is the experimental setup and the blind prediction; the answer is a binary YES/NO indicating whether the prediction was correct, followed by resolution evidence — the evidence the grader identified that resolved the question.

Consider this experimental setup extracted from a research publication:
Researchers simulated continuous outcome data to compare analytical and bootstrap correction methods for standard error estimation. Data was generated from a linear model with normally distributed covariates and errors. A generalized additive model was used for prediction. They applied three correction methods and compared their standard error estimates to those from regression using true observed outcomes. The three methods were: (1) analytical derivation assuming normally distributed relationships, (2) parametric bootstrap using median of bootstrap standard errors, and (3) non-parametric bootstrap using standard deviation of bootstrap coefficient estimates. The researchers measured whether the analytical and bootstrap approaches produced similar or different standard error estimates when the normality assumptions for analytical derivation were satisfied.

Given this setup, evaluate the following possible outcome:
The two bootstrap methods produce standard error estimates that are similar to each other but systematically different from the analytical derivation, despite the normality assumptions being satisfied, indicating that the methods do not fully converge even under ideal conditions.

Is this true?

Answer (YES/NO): NO